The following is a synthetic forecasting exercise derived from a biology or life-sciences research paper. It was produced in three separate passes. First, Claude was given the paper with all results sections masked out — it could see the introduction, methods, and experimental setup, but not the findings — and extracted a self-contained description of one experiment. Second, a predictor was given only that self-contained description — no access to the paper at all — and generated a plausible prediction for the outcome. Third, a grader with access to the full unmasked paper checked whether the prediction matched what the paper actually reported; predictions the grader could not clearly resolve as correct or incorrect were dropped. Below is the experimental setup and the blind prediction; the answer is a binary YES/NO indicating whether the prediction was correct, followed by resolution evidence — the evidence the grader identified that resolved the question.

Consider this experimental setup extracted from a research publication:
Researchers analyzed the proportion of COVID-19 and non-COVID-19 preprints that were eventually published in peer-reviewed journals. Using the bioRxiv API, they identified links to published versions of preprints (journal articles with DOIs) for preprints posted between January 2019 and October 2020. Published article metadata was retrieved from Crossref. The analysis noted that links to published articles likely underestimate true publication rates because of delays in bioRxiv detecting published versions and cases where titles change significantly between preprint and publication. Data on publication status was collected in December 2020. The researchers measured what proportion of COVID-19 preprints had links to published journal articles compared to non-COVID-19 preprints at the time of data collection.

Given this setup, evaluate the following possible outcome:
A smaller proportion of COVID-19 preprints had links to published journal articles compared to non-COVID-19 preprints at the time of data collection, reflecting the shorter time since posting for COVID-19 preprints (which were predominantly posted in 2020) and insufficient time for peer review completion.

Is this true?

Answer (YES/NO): NO